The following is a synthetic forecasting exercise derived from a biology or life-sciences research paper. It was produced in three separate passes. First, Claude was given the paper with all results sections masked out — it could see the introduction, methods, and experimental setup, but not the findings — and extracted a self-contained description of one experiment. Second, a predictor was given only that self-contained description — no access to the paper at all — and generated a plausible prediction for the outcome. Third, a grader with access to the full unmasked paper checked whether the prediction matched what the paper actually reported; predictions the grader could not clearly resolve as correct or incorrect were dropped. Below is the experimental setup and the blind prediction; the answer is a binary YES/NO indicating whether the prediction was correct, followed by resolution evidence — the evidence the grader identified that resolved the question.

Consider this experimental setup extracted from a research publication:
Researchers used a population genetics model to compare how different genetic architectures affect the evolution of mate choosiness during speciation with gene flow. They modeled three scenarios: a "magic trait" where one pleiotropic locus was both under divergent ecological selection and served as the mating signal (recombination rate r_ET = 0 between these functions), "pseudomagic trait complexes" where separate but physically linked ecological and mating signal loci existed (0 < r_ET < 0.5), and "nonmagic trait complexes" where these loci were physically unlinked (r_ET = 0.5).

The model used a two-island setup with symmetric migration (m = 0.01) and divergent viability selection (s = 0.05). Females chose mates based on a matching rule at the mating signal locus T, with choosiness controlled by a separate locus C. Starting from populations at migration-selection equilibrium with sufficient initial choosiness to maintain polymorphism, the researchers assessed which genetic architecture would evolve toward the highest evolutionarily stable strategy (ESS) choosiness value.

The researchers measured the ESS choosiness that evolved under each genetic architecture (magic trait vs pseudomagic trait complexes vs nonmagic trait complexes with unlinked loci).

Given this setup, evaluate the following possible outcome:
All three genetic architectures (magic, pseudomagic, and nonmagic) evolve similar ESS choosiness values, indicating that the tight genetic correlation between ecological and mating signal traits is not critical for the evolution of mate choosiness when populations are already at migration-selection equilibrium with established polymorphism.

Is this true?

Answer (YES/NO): NO